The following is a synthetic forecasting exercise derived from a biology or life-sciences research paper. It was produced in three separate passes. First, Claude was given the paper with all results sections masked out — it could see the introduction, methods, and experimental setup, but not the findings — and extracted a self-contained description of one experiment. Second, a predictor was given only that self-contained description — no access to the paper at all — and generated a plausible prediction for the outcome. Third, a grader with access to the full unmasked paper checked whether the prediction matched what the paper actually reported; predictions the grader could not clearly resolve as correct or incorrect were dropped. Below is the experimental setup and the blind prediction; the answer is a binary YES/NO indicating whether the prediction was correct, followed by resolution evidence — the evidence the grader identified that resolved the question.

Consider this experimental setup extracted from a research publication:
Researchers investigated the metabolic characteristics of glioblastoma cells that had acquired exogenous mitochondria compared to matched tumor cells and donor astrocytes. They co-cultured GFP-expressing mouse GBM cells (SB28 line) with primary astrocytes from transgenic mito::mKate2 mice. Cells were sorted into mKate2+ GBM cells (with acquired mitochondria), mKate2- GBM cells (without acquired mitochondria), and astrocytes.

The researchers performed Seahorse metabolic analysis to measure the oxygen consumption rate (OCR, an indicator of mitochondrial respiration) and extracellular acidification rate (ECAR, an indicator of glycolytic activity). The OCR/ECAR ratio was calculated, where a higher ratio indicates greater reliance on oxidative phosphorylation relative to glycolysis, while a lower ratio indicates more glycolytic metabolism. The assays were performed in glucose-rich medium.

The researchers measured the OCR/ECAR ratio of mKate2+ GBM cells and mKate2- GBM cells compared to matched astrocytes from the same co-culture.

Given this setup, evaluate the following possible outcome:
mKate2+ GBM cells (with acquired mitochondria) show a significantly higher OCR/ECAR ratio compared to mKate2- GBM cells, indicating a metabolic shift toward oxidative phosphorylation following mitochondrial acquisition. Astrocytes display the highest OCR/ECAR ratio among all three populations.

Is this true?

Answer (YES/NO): NO